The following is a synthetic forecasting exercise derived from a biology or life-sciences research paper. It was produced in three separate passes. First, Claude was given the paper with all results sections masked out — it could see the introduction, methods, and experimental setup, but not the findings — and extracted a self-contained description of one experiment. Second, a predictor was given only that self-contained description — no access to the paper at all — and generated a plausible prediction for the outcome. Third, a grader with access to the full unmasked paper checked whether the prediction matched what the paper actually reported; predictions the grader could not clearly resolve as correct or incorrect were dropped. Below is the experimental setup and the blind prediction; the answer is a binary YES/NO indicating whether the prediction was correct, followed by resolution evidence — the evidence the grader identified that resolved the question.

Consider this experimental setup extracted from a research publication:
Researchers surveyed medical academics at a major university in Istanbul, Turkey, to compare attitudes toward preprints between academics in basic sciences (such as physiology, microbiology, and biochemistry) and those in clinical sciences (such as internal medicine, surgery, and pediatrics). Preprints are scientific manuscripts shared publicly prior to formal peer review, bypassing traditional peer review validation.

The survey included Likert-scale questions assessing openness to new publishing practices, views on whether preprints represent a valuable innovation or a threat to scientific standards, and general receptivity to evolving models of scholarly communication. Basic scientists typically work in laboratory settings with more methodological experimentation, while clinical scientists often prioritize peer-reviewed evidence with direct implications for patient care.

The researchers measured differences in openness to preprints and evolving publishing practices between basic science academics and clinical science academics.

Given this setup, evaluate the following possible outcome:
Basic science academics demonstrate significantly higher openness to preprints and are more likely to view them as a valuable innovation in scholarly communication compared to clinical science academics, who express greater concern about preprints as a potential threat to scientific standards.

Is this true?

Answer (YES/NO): NO